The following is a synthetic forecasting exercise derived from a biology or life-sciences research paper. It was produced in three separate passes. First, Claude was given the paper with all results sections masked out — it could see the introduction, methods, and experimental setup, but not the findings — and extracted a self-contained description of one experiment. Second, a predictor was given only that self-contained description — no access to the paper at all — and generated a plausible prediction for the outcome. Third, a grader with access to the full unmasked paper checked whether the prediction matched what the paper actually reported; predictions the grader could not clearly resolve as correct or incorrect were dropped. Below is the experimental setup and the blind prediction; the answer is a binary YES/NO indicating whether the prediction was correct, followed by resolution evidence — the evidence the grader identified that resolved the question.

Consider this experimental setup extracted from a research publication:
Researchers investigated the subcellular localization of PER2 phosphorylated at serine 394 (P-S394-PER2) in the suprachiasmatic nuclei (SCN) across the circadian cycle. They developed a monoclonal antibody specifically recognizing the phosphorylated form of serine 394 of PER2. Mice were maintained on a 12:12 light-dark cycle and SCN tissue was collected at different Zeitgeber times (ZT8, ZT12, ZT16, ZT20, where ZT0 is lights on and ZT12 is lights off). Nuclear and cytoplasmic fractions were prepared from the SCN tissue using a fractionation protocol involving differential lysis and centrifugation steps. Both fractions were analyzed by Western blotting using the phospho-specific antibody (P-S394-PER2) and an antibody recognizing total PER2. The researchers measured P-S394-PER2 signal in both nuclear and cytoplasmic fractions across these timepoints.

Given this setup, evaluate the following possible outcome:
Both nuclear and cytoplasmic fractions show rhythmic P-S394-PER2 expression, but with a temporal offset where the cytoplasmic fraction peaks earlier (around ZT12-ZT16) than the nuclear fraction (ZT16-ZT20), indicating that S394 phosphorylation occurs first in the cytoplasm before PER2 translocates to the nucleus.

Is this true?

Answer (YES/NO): NO